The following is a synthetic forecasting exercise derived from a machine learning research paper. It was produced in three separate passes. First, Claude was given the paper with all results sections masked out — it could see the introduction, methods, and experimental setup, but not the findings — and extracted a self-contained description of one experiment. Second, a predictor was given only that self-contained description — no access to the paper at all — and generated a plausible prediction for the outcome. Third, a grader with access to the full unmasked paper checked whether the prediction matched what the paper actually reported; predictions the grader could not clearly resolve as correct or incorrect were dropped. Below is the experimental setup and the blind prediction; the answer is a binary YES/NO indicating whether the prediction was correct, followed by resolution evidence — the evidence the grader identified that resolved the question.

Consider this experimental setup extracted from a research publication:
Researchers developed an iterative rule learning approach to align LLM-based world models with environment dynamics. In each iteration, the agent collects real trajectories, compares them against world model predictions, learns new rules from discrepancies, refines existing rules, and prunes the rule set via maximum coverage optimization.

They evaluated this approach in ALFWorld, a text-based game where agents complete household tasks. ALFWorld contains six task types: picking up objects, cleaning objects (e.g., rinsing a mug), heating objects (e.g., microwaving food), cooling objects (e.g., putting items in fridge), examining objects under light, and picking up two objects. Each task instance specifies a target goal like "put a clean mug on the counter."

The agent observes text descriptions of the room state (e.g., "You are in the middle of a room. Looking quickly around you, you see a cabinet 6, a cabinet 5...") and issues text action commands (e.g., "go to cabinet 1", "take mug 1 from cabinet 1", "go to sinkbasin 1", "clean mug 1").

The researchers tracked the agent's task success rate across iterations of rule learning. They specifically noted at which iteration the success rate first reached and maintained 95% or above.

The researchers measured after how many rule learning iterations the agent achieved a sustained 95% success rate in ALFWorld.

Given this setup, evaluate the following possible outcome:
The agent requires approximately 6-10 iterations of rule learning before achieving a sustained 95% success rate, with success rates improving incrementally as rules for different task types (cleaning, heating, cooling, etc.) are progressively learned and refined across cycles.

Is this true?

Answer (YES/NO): YES